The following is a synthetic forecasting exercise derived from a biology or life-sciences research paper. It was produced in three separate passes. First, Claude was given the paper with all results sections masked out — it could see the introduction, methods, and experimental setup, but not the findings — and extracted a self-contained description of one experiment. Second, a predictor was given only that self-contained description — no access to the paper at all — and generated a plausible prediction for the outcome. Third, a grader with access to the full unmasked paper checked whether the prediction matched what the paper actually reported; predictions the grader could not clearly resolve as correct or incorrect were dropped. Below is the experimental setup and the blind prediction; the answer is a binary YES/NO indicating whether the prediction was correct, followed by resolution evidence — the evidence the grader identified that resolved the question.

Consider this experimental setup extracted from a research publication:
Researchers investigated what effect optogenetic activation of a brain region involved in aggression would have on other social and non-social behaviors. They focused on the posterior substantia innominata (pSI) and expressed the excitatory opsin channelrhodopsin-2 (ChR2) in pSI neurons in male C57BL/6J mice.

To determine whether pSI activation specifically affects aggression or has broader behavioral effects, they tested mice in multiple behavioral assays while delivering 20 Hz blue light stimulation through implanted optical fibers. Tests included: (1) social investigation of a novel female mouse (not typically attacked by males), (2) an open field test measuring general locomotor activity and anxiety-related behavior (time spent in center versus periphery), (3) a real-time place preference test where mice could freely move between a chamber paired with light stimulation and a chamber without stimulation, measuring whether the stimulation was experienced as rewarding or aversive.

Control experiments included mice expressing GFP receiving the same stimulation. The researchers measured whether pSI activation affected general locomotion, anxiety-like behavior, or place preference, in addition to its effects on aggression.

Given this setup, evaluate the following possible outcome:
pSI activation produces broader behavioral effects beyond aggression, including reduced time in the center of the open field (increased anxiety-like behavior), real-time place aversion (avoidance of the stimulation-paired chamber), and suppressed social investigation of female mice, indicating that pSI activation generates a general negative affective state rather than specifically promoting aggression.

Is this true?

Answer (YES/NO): NO